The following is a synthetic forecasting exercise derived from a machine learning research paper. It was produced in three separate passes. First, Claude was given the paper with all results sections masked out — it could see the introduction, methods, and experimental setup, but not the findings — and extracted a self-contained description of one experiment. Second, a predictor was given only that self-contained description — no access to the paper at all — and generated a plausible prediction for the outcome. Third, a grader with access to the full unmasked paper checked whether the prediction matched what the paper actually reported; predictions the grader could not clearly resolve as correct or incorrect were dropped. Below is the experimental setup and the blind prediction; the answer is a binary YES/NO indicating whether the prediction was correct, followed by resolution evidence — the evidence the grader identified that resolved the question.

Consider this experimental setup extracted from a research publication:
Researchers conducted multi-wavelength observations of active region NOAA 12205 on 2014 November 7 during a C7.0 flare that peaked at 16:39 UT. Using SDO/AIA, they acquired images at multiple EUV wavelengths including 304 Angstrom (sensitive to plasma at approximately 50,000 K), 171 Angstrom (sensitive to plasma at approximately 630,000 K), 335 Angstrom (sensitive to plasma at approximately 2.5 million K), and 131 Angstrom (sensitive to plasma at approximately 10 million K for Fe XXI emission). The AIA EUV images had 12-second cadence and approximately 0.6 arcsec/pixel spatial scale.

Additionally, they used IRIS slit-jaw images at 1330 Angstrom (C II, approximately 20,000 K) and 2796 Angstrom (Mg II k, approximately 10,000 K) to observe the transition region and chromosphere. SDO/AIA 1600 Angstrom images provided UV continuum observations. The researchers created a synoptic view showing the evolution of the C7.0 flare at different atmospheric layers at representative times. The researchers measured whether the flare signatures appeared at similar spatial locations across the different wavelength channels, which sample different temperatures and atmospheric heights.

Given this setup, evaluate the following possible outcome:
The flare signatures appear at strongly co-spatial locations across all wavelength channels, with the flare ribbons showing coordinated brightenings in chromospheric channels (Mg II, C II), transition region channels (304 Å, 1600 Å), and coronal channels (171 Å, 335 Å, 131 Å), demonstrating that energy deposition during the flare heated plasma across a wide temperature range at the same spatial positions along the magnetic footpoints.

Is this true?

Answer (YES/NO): YES